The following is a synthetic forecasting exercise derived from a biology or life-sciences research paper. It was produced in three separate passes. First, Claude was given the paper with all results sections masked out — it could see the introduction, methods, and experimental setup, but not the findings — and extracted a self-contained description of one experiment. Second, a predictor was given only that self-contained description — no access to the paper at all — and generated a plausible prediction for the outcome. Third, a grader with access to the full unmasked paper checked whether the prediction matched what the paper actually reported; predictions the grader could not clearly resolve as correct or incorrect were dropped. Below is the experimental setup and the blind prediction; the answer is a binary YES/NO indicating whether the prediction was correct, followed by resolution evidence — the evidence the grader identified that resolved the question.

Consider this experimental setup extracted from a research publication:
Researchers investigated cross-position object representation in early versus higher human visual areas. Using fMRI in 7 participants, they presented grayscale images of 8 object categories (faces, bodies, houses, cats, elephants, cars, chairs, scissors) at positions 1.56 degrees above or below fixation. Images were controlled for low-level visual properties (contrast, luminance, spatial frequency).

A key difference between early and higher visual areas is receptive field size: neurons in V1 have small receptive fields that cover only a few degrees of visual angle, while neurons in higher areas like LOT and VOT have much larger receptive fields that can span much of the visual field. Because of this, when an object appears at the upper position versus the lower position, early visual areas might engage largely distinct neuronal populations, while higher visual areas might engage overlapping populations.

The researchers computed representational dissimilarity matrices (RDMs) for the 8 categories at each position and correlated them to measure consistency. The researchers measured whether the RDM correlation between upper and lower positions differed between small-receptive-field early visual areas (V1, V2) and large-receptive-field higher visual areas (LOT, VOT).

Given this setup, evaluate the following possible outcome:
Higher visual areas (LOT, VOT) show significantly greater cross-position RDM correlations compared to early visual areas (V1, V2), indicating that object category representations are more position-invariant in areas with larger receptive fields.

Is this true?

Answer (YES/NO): YES